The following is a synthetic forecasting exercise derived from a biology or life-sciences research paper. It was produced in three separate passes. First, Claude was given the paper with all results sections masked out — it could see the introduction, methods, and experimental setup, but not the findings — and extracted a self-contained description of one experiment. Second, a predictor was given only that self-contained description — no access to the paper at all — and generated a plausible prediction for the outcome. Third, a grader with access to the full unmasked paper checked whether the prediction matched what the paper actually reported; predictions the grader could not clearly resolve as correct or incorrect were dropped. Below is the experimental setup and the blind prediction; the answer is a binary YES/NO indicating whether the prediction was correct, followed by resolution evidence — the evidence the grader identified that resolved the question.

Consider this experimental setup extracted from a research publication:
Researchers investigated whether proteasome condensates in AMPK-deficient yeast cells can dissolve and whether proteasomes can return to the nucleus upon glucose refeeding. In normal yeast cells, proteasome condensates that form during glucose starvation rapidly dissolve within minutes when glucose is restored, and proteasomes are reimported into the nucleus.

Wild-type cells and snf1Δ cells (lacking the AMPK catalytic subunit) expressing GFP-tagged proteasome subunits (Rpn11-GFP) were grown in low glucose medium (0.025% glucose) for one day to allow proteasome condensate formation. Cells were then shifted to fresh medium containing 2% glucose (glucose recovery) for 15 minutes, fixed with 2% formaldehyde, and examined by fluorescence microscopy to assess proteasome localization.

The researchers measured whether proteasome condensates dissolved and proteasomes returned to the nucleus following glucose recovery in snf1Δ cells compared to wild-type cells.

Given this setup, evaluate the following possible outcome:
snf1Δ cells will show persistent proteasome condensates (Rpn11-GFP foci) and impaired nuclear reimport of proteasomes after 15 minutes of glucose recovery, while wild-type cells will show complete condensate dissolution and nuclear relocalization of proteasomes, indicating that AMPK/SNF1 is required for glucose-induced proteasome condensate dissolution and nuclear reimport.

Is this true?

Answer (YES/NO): NO